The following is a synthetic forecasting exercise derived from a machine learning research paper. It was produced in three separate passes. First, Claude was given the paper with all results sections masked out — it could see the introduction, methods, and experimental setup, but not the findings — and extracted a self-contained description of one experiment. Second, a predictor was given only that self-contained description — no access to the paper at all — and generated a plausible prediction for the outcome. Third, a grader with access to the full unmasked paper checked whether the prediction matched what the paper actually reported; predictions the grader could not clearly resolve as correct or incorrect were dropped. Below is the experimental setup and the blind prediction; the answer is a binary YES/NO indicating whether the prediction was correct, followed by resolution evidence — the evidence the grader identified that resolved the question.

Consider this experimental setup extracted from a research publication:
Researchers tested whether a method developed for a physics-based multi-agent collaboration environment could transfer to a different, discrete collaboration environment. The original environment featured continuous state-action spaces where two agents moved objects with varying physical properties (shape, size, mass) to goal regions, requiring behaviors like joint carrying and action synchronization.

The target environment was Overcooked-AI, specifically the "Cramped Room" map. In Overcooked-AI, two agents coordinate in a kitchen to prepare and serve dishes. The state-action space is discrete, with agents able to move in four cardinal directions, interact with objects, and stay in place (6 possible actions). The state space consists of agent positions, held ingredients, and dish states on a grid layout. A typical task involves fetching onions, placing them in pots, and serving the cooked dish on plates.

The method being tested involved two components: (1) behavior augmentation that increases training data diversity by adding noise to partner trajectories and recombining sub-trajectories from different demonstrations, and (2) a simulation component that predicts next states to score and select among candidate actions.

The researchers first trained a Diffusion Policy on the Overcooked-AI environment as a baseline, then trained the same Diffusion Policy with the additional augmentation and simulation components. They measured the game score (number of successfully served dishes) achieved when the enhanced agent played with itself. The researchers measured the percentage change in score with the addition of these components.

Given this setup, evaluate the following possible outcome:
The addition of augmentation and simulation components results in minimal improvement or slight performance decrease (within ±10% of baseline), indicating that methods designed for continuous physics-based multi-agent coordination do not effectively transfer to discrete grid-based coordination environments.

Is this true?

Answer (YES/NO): NO